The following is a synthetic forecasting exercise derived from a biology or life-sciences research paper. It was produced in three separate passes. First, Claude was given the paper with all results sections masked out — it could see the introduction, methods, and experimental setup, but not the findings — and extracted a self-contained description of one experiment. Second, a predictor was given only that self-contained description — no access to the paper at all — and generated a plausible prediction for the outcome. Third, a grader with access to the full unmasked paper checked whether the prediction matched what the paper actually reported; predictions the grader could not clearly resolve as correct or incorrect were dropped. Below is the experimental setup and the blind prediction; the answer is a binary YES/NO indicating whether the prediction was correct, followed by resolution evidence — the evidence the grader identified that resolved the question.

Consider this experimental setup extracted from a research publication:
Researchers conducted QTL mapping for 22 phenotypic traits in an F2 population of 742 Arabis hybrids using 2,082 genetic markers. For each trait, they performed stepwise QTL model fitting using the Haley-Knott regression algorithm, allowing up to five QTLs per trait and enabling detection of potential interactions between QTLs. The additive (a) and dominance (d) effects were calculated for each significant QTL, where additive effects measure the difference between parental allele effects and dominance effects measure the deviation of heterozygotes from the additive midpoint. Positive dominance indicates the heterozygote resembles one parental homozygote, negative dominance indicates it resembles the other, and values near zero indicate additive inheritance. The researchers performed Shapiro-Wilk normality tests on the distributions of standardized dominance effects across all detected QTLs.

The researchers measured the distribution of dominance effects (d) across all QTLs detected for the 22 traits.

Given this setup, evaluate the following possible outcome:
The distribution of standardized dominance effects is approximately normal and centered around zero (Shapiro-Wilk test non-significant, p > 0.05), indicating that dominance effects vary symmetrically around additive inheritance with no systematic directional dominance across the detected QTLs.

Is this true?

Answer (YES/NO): NO